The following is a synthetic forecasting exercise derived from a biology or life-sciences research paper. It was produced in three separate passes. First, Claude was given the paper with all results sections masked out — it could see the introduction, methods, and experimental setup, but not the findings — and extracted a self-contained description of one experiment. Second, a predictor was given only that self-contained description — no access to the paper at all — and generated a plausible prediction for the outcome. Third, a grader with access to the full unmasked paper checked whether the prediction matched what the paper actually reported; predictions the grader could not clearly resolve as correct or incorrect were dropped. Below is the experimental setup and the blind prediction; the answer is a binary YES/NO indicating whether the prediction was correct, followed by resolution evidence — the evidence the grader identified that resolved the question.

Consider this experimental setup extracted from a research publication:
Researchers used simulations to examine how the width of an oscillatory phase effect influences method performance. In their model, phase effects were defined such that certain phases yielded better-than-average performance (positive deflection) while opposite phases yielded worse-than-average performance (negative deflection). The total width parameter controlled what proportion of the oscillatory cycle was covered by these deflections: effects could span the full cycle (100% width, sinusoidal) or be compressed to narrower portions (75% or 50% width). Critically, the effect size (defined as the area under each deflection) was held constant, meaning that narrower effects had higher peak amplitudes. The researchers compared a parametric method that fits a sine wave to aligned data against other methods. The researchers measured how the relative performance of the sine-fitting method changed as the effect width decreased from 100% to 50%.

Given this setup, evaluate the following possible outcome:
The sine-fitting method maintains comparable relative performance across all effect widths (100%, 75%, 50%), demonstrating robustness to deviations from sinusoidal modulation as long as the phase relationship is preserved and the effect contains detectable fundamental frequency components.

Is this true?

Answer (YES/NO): NO